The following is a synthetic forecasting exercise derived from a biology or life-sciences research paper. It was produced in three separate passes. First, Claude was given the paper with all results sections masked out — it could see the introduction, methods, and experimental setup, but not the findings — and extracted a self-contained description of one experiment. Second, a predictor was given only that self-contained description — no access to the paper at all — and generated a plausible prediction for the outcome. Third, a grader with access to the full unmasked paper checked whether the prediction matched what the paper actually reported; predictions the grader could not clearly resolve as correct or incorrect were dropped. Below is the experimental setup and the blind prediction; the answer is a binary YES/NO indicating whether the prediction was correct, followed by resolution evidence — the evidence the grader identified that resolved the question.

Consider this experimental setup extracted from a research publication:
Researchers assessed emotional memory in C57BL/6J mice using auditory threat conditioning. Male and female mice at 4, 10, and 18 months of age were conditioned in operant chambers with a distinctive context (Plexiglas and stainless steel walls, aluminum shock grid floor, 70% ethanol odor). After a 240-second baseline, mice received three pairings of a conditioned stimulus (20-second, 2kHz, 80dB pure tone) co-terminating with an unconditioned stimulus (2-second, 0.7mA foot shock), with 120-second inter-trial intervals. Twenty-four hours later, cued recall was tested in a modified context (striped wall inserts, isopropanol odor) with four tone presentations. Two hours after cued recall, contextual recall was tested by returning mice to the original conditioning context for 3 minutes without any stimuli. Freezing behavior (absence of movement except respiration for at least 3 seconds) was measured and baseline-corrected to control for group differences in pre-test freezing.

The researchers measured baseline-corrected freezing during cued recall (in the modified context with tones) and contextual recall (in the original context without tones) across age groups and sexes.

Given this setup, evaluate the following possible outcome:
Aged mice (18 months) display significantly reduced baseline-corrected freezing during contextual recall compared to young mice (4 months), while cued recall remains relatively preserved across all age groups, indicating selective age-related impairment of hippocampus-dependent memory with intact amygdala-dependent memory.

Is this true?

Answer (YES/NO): NO